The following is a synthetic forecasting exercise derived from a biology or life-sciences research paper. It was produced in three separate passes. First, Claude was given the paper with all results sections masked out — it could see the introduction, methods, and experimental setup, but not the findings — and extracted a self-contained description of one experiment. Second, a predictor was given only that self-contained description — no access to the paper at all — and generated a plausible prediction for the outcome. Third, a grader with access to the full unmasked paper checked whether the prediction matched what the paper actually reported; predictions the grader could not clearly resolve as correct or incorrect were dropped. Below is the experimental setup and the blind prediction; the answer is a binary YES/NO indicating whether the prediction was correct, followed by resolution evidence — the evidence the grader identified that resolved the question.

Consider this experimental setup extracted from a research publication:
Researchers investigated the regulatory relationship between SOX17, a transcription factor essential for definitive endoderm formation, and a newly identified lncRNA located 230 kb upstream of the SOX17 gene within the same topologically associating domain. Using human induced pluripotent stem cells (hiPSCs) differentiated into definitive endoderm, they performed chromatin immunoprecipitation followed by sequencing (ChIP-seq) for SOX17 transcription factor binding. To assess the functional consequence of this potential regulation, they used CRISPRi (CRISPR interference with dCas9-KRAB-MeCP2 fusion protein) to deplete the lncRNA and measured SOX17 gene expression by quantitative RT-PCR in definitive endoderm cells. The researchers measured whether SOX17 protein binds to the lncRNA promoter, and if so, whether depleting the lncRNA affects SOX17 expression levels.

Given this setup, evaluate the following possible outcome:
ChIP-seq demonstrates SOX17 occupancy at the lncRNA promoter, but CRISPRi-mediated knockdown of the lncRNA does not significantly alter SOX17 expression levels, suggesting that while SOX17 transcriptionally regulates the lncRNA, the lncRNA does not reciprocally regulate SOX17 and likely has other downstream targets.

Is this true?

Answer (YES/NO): YES